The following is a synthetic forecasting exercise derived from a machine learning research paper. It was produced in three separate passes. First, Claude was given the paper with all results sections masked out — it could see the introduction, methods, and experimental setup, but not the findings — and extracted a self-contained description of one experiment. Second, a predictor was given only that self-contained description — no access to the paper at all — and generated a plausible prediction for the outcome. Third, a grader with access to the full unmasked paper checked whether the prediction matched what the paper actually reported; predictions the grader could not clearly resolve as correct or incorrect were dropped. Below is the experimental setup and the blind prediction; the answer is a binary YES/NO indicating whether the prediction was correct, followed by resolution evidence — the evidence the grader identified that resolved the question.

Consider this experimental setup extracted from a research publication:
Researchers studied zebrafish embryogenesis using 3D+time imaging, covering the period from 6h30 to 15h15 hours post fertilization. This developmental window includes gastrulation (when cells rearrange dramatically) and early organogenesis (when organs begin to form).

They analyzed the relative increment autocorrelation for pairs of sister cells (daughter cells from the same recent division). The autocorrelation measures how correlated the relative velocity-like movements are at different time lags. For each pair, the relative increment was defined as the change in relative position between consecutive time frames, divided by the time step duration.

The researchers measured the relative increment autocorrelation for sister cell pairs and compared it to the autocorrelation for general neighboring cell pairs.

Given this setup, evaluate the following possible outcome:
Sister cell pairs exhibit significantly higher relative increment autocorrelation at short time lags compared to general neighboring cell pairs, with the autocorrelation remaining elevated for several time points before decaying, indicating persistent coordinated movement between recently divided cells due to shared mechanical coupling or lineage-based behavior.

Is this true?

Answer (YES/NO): NO